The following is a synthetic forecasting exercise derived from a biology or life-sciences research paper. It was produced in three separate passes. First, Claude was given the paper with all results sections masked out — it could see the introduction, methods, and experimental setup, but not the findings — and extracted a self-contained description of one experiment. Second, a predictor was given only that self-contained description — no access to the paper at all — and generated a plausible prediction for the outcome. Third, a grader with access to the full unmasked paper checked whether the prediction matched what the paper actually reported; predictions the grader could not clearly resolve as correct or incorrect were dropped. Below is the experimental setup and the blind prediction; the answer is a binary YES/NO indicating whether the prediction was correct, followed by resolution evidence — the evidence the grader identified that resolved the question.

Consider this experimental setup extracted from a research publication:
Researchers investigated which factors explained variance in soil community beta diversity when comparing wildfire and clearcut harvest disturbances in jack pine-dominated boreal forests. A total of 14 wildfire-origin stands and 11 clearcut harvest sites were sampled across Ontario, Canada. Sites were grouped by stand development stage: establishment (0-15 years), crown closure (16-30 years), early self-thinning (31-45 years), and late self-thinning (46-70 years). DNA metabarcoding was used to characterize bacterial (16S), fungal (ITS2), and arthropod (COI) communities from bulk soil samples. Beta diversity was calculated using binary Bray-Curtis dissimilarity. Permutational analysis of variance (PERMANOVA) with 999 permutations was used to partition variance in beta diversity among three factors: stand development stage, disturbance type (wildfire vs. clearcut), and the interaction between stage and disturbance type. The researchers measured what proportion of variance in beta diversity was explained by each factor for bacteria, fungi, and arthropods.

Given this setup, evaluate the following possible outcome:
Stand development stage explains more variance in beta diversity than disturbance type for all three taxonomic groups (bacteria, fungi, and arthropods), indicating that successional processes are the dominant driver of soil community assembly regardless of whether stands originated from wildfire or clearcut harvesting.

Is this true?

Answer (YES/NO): YES